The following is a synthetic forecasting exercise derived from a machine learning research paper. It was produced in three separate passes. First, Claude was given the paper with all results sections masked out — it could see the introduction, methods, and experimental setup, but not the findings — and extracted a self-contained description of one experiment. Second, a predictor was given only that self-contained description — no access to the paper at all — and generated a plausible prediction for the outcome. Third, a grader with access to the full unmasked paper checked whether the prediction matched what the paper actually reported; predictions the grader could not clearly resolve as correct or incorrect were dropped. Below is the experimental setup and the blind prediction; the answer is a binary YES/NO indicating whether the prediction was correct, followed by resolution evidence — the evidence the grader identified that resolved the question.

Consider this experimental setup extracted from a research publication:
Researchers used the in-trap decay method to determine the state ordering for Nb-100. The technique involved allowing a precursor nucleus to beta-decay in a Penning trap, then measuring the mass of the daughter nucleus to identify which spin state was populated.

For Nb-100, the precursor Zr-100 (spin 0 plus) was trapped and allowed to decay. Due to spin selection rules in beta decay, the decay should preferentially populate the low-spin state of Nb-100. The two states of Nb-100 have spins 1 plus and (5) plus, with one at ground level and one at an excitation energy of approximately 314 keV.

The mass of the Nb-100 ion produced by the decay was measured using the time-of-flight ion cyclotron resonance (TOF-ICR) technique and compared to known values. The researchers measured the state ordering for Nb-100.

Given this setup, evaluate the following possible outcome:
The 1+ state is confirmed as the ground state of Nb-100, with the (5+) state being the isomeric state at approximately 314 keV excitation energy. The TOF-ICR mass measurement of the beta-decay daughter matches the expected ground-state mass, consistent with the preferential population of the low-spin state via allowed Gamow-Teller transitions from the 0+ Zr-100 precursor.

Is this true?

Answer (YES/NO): YES